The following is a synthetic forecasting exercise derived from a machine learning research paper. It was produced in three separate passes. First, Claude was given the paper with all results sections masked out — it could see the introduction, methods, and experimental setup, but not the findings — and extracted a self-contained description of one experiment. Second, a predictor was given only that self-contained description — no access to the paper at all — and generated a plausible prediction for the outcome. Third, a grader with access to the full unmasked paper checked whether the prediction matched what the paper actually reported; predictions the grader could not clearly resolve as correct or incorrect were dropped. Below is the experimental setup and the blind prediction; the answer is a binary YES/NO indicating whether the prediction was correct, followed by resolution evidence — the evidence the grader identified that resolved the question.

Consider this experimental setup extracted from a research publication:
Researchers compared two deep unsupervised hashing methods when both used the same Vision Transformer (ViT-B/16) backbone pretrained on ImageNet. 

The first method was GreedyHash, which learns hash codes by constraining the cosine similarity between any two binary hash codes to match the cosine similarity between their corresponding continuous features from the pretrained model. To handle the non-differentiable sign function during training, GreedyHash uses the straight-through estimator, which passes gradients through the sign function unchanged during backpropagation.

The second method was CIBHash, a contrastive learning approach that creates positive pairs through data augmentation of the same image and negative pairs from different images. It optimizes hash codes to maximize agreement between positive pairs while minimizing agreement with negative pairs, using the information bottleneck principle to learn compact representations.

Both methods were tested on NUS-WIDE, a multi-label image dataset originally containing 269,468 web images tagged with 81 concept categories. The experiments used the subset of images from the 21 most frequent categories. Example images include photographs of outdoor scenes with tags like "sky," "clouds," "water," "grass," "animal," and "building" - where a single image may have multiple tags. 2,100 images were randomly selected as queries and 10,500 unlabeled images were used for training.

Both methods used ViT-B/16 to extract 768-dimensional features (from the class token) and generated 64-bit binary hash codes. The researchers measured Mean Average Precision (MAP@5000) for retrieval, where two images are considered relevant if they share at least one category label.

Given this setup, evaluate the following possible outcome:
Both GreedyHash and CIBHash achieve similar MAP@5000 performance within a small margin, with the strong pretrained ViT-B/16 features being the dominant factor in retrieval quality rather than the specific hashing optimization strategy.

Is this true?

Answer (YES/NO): NO